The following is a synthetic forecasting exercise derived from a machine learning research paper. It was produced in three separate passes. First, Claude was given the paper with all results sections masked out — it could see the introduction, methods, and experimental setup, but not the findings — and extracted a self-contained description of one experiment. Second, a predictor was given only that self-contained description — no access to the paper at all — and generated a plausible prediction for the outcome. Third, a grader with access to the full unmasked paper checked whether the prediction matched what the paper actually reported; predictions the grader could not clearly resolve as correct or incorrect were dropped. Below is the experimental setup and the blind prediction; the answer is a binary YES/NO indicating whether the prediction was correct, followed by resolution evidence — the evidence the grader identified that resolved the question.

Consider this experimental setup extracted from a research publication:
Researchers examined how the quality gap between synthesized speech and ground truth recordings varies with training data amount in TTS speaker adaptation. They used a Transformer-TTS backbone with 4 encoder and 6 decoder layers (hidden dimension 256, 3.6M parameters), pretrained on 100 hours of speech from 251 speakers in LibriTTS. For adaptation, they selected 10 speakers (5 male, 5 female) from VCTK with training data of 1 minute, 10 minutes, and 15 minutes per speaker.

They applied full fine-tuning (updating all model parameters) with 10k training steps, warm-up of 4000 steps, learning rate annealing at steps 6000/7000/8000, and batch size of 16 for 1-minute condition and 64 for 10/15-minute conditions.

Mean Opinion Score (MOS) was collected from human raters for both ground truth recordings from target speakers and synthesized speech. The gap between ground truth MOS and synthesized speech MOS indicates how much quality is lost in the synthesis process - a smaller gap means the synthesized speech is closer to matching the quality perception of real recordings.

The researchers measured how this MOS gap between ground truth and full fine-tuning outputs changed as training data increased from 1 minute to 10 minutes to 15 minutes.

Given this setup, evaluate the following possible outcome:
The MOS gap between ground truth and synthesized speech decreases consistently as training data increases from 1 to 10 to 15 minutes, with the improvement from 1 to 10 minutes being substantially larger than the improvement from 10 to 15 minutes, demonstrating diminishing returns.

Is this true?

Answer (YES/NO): NO